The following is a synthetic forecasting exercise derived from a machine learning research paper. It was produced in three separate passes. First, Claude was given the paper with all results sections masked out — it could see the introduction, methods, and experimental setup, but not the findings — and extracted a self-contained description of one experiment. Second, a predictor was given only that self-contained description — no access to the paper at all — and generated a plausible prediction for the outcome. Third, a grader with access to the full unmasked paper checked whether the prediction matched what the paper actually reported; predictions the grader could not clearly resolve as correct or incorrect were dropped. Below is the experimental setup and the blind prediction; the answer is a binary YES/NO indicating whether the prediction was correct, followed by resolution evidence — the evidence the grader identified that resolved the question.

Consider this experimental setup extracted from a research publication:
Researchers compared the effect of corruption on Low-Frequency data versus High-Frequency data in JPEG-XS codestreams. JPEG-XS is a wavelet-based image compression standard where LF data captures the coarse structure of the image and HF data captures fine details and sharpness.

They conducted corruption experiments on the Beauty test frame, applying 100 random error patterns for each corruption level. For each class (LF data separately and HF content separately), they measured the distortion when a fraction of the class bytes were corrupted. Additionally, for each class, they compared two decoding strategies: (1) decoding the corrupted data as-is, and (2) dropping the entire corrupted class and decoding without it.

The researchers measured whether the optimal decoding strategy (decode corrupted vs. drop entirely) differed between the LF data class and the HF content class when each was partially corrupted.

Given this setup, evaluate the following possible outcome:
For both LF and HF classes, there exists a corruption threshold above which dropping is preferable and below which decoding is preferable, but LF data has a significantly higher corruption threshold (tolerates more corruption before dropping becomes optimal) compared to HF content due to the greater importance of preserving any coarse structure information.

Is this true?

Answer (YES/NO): NO